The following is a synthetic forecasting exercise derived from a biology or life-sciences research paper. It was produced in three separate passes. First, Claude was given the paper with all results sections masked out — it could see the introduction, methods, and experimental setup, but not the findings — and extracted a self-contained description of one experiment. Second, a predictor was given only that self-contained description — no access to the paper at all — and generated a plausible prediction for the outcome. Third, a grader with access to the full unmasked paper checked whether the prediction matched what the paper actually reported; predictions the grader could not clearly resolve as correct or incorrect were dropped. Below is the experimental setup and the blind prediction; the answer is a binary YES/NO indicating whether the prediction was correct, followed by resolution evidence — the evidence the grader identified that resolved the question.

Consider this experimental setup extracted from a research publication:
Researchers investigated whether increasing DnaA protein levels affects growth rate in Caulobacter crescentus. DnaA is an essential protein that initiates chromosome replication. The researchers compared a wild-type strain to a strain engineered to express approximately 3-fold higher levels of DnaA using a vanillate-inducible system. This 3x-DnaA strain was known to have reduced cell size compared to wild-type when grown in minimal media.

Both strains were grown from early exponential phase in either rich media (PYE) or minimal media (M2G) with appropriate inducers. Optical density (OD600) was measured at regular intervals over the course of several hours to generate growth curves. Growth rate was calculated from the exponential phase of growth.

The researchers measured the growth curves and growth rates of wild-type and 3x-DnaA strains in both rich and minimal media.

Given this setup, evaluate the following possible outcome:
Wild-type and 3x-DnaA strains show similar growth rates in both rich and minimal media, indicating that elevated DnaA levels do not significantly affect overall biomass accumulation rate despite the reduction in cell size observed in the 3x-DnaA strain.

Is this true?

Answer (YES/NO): YES